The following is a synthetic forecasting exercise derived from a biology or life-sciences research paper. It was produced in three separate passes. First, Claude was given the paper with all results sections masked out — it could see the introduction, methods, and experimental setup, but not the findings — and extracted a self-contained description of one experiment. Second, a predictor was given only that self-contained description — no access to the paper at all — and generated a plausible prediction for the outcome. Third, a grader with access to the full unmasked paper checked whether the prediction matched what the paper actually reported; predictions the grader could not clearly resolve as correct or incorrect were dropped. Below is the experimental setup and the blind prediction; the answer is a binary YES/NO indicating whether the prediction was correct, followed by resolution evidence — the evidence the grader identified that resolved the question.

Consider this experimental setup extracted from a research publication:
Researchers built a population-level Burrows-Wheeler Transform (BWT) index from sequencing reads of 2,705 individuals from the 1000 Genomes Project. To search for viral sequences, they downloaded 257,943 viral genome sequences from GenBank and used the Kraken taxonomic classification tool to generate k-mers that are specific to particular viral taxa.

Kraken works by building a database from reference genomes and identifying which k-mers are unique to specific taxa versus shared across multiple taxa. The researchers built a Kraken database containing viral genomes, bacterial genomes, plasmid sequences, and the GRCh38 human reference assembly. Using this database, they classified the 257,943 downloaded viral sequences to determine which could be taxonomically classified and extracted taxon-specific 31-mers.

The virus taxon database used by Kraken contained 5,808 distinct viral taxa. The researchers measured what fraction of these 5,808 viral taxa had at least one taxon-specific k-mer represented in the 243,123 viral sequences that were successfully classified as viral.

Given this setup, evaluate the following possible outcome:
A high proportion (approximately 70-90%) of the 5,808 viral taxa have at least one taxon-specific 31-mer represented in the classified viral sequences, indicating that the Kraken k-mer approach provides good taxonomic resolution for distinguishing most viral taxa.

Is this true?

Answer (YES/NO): YES